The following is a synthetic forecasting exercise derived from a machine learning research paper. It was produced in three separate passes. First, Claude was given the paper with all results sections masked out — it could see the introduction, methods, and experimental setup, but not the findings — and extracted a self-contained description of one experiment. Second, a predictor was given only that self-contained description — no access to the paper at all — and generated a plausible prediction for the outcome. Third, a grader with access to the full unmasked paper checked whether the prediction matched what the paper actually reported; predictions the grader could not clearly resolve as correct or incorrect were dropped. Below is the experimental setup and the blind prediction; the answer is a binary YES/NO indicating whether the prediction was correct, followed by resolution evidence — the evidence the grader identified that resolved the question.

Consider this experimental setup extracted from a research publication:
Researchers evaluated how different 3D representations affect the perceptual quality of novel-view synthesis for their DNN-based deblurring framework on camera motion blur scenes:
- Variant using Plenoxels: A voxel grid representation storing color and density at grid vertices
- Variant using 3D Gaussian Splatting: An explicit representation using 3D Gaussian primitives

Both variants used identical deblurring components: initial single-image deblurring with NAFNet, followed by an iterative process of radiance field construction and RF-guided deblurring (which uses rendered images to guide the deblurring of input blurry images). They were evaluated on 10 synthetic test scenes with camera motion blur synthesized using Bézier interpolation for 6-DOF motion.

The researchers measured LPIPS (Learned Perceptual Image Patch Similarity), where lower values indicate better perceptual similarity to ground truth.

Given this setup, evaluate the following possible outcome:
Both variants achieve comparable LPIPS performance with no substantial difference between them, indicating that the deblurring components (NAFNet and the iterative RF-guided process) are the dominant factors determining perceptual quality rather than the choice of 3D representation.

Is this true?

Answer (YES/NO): NO